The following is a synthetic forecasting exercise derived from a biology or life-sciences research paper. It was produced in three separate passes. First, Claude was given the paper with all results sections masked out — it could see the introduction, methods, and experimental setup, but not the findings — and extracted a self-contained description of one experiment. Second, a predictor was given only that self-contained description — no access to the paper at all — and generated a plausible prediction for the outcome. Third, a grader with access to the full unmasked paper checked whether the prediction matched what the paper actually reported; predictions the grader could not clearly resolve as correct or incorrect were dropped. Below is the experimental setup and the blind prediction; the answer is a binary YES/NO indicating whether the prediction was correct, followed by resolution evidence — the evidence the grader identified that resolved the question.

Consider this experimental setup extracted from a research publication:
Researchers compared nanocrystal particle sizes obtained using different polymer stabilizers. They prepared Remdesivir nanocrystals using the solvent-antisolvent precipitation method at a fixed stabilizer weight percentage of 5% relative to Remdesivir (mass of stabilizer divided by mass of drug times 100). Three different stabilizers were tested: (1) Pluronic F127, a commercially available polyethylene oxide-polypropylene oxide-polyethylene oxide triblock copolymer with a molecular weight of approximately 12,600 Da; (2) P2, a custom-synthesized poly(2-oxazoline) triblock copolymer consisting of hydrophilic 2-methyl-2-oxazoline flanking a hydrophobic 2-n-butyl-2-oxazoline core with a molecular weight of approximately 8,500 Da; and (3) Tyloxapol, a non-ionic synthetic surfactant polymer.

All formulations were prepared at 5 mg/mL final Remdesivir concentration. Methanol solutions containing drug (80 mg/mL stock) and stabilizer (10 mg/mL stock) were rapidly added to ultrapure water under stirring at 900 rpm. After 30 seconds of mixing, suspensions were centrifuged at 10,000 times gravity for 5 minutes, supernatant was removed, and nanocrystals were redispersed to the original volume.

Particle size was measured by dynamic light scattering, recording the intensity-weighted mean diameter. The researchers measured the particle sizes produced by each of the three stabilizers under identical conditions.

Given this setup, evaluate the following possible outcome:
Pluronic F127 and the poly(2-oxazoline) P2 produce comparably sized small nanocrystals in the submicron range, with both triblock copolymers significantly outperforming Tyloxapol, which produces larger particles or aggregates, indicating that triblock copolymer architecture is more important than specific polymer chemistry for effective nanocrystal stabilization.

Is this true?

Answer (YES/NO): NO